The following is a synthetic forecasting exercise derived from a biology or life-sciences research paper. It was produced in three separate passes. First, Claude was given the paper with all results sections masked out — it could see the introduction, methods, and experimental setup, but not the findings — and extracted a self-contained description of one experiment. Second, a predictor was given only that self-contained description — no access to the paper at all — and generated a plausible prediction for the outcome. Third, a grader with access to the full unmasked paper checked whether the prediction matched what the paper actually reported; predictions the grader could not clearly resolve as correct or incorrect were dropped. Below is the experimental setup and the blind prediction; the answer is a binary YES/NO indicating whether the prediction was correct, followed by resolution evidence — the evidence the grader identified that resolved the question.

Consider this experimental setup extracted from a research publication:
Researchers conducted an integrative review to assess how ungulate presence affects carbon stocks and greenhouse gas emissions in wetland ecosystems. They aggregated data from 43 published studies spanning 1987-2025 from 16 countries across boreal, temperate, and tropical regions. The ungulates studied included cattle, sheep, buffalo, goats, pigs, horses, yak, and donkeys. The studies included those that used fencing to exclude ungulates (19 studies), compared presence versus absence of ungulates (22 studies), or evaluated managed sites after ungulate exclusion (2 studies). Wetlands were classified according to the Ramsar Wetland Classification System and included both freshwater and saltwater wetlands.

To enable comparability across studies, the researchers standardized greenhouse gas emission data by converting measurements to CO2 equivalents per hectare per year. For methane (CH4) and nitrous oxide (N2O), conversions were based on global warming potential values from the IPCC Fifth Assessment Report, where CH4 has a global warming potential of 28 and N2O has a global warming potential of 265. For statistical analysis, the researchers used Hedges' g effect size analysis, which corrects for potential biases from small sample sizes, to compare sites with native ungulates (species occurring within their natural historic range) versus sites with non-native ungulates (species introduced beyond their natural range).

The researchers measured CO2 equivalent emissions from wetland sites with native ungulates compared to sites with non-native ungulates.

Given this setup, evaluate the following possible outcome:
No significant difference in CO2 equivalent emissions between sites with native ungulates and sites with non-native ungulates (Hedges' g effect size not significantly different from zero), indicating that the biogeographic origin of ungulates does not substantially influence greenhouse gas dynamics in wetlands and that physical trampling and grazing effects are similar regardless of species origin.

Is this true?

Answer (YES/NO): NO